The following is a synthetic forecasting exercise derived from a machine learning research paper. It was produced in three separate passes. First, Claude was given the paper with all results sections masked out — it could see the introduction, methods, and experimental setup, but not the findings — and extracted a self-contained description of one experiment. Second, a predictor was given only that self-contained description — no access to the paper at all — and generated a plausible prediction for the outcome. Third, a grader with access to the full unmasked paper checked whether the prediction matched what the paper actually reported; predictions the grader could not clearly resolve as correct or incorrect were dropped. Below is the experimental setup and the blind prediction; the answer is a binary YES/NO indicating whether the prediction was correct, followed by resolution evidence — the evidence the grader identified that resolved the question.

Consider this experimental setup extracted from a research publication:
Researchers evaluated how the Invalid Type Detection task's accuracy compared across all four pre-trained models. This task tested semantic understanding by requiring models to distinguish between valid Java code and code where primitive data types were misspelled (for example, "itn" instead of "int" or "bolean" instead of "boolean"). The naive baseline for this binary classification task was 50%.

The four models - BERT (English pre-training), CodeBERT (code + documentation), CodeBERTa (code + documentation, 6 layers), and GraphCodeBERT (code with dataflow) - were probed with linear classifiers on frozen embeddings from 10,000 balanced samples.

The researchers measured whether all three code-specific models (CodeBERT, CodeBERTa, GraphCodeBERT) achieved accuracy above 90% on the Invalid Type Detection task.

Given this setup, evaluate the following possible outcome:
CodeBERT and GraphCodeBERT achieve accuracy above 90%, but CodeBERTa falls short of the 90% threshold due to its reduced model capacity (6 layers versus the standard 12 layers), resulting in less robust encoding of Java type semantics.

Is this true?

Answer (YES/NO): NO